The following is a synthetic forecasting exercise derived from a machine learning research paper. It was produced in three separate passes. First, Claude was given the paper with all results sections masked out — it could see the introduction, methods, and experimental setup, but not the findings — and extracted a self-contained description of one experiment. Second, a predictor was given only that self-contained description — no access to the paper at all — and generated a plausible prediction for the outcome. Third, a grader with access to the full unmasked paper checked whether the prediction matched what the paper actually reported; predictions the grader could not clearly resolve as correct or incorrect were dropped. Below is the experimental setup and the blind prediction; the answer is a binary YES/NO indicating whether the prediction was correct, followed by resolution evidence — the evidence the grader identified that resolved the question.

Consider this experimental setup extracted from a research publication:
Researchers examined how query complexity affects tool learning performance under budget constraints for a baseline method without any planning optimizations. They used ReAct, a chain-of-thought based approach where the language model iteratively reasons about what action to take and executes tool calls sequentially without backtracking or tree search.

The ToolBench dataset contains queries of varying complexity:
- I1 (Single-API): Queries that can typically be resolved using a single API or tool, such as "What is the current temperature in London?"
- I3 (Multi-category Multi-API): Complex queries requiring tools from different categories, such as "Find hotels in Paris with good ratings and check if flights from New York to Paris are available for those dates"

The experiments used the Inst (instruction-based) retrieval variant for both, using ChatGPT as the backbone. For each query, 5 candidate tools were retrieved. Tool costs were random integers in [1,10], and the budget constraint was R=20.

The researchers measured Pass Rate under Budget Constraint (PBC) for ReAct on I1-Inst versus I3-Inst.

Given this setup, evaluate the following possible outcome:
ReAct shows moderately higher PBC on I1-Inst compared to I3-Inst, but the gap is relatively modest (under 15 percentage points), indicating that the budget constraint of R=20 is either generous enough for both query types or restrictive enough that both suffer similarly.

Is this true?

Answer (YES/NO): NO